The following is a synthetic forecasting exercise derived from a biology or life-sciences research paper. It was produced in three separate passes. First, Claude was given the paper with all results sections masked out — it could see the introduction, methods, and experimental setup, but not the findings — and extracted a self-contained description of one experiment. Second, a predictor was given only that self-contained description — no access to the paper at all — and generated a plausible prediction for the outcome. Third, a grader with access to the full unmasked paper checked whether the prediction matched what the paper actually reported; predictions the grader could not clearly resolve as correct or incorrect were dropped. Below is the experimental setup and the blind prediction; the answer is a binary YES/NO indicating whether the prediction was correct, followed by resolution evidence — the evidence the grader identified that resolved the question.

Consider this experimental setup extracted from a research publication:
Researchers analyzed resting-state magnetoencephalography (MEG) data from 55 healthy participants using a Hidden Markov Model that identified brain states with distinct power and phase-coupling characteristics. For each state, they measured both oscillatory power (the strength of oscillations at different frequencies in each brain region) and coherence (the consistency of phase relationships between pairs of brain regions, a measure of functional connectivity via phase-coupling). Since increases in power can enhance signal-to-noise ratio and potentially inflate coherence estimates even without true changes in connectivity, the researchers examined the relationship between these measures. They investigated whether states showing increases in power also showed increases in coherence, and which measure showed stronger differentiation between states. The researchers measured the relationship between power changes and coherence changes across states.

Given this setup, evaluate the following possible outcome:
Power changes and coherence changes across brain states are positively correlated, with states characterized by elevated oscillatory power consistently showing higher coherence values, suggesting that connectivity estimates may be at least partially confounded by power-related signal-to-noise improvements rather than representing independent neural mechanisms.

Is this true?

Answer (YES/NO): NO